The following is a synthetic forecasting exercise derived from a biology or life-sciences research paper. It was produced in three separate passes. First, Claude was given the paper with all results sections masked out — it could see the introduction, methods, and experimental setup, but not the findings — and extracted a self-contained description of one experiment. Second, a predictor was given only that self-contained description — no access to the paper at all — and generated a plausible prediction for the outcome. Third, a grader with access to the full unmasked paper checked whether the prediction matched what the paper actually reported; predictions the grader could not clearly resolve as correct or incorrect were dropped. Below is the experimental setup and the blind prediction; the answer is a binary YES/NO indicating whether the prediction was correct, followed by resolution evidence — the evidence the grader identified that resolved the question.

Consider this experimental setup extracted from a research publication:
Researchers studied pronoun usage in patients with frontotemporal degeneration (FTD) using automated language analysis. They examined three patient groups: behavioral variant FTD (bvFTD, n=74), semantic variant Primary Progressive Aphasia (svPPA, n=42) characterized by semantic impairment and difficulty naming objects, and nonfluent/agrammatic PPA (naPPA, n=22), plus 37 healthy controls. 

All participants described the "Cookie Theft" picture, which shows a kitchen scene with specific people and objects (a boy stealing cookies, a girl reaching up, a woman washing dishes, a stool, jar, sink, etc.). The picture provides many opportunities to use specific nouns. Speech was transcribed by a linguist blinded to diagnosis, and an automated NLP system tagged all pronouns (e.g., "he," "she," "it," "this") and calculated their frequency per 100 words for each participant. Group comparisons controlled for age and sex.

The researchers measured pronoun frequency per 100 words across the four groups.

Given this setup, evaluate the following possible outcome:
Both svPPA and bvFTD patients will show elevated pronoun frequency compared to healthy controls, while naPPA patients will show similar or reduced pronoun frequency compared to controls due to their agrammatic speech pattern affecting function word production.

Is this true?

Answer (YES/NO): NO